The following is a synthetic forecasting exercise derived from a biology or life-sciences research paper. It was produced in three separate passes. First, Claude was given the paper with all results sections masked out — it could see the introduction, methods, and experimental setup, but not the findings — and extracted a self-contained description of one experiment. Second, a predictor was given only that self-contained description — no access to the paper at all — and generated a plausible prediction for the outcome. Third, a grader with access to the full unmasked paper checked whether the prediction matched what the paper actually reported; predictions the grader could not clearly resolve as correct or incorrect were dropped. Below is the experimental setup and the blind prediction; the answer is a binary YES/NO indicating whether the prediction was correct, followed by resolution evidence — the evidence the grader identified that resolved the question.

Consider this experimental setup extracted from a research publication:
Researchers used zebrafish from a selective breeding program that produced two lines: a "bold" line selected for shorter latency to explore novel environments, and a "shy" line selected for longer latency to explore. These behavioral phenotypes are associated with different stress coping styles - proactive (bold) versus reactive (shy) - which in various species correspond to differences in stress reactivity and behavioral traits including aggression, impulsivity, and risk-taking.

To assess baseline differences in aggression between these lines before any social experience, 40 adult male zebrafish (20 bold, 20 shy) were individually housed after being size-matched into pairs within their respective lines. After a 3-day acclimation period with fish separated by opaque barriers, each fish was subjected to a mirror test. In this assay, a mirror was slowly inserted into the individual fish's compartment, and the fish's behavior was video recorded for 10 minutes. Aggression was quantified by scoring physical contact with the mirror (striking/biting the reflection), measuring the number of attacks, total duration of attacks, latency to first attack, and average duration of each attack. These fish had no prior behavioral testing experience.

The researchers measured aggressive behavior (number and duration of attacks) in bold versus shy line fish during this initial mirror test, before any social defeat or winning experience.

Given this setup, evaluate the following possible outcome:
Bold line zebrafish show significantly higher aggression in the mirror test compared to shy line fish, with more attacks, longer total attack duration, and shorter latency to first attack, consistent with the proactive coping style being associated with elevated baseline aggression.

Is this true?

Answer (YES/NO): NO